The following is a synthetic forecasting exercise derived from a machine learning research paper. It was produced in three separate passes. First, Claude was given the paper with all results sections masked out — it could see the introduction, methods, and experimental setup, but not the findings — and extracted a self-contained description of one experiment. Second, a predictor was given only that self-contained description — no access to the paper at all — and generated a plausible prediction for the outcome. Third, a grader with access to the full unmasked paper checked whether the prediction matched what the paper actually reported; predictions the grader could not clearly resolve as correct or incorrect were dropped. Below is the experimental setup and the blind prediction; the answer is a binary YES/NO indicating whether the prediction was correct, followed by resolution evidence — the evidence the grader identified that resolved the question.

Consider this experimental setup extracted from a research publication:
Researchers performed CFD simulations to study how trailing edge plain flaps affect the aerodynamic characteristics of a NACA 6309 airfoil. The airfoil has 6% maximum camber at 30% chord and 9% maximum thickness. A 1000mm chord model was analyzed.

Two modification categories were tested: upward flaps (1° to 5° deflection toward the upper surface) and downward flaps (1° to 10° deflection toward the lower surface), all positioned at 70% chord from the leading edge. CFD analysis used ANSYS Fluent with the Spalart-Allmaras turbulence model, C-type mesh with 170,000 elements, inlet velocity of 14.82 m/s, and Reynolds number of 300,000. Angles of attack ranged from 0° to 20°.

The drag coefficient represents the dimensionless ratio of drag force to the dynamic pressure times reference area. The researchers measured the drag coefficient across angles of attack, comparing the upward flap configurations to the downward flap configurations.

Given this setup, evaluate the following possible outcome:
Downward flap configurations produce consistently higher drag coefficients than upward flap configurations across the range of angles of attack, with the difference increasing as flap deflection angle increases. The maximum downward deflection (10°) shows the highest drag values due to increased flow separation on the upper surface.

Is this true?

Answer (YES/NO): YES